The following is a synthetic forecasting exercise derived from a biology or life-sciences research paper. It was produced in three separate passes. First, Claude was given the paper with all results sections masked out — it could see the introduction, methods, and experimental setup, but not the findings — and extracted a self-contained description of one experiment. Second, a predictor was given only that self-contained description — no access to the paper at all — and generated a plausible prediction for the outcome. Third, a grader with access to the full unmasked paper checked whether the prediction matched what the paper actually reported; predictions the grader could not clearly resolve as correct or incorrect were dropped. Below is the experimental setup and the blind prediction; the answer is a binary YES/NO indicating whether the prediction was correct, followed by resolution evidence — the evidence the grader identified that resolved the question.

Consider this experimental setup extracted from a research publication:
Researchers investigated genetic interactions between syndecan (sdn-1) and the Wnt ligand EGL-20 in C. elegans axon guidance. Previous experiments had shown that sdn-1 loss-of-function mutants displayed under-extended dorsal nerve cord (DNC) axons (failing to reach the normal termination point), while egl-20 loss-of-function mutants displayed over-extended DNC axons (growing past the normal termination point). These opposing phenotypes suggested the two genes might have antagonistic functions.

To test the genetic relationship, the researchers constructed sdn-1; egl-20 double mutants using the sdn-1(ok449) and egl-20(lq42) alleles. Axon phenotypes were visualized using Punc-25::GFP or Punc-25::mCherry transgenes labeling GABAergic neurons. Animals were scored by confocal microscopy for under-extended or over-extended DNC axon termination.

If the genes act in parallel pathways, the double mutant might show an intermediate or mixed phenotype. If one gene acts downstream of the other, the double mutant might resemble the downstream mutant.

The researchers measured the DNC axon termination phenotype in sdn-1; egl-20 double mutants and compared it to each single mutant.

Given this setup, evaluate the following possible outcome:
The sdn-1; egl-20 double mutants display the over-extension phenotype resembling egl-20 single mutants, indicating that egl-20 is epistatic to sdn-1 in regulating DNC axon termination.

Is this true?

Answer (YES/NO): NO